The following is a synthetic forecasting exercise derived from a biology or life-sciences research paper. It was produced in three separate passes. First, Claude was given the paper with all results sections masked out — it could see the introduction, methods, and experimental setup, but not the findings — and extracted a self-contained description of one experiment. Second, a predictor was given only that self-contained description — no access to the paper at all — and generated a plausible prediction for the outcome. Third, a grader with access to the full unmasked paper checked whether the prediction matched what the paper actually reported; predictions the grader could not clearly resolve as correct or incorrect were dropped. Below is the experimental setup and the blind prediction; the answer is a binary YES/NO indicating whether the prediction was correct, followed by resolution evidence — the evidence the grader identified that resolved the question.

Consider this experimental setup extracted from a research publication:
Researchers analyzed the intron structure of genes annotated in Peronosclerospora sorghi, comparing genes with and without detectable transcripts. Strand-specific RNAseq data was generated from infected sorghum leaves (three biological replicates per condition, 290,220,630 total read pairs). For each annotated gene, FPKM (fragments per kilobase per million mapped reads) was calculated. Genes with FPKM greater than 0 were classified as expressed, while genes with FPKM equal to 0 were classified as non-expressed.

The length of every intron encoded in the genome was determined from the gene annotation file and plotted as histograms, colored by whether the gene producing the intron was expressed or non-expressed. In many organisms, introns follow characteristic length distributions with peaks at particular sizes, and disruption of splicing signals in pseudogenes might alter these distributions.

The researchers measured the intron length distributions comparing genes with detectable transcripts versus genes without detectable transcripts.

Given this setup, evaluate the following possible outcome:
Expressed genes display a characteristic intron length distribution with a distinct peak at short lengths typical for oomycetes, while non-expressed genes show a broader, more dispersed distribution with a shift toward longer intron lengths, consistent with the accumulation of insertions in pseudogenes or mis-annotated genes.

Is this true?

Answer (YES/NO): NO